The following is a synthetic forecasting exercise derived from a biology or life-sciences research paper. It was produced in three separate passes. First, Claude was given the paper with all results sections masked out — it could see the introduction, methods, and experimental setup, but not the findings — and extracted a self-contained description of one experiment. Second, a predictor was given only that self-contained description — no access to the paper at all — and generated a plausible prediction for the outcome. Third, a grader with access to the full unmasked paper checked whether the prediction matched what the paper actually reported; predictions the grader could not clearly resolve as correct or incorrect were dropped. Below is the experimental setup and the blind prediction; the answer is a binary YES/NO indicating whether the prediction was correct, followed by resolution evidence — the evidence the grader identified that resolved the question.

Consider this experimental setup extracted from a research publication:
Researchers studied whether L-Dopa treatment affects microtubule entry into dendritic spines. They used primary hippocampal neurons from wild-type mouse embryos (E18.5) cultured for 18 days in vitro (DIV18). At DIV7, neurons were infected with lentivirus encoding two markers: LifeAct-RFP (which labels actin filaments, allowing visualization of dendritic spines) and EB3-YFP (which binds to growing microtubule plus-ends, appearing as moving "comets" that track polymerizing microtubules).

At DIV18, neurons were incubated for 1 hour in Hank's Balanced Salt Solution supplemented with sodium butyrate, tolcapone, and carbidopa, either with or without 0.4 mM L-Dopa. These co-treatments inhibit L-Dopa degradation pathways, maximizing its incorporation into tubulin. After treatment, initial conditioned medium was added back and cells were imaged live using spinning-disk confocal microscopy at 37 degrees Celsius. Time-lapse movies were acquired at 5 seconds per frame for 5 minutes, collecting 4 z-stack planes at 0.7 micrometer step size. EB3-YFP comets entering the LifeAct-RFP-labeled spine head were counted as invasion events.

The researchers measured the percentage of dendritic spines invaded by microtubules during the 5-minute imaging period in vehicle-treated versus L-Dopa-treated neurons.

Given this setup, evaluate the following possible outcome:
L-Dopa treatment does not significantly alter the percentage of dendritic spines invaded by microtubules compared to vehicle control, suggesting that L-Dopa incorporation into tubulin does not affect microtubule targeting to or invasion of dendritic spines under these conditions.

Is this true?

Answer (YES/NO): NO